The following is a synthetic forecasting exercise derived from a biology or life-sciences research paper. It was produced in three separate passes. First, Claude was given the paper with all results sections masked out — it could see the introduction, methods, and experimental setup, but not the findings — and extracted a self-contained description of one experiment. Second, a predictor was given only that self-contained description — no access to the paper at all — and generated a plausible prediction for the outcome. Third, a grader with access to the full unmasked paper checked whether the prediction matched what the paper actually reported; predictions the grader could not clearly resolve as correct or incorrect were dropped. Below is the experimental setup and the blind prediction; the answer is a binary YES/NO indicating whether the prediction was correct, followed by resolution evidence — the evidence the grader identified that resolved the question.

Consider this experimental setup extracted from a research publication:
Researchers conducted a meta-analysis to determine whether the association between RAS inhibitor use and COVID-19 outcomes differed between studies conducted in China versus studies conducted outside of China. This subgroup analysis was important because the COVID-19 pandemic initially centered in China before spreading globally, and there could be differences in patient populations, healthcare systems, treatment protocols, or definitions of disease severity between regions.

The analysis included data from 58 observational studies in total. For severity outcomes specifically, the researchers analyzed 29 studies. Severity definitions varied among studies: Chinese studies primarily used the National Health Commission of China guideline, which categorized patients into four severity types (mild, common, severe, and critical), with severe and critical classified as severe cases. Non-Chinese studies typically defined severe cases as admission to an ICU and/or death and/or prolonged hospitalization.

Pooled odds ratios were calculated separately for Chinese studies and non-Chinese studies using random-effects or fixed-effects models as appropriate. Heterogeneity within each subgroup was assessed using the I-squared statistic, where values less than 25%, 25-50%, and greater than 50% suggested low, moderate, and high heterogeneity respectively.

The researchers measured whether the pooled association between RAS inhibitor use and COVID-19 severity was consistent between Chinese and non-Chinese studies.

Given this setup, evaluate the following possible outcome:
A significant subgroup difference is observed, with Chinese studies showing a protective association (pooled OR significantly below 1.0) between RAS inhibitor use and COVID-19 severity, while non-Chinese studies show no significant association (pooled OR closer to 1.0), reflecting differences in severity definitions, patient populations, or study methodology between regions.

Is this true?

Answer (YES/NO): NO